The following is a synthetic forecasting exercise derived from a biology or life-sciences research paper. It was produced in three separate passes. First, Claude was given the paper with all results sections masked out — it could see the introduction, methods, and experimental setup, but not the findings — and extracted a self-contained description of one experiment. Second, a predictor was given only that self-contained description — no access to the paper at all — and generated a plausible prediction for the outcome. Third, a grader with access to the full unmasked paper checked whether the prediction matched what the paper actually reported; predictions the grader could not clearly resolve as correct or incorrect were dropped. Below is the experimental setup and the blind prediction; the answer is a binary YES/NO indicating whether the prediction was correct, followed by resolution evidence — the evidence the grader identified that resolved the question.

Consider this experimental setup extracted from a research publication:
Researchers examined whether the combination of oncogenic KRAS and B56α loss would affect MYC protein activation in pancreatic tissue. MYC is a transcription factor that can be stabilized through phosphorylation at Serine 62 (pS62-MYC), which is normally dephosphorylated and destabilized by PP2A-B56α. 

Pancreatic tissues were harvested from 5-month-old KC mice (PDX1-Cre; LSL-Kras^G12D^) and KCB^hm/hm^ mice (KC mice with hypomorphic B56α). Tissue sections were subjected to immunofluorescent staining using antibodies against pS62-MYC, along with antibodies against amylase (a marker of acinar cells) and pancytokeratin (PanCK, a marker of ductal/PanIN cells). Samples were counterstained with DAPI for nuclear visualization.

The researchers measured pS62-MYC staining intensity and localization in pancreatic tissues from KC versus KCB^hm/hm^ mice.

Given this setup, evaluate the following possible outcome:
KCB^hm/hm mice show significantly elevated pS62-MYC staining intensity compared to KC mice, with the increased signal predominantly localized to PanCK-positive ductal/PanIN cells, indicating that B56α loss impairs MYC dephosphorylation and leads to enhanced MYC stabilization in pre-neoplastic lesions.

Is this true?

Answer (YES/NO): NO